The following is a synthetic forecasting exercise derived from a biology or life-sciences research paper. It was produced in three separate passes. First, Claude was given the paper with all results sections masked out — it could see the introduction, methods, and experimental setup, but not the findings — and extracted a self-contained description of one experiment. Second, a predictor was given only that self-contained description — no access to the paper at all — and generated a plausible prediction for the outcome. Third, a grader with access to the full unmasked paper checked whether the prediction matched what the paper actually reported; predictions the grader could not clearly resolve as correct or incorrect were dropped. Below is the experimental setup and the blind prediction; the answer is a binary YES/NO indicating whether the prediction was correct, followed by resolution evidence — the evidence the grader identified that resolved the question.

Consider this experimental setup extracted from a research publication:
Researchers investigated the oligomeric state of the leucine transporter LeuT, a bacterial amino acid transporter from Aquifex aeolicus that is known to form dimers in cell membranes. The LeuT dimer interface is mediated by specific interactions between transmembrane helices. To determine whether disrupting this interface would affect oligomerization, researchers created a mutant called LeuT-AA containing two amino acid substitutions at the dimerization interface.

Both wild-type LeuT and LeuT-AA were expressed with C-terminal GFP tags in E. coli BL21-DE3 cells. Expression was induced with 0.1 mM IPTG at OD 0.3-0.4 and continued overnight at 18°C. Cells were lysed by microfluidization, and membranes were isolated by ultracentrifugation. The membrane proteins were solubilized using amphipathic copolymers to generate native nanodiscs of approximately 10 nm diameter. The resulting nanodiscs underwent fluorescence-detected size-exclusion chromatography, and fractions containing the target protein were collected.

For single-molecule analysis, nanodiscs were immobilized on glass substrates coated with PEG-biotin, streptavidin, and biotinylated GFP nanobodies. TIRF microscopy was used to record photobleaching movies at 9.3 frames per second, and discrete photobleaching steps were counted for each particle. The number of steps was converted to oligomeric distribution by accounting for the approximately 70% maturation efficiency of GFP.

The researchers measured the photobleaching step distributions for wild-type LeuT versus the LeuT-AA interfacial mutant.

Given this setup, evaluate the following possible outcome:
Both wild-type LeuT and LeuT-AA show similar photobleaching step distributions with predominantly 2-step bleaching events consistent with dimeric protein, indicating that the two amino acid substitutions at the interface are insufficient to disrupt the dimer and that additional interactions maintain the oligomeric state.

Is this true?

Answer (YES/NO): NO